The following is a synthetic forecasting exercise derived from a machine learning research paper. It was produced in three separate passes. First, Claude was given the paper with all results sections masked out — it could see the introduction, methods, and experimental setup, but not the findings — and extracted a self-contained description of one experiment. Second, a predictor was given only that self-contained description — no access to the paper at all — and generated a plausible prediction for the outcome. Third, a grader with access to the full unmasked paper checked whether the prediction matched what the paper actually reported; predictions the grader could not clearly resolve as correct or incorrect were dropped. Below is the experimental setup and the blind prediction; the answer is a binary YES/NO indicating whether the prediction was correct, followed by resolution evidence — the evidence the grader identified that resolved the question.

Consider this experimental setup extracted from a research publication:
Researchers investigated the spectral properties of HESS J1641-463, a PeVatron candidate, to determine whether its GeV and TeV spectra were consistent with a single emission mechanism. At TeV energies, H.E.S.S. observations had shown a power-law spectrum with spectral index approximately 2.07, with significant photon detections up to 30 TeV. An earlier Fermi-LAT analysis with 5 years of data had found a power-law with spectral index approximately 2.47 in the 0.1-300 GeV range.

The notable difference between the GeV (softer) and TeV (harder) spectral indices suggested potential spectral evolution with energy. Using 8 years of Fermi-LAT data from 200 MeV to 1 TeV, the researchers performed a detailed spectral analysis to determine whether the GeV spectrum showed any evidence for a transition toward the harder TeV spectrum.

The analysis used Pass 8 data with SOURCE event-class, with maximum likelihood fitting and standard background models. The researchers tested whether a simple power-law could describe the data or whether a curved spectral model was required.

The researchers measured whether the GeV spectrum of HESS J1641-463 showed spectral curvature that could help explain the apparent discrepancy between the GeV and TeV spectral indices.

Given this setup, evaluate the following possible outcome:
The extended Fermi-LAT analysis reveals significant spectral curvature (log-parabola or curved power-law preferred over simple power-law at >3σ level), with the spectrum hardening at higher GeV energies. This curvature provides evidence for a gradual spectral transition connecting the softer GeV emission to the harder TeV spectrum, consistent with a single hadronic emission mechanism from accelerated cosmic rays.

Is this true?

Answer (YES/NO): NO